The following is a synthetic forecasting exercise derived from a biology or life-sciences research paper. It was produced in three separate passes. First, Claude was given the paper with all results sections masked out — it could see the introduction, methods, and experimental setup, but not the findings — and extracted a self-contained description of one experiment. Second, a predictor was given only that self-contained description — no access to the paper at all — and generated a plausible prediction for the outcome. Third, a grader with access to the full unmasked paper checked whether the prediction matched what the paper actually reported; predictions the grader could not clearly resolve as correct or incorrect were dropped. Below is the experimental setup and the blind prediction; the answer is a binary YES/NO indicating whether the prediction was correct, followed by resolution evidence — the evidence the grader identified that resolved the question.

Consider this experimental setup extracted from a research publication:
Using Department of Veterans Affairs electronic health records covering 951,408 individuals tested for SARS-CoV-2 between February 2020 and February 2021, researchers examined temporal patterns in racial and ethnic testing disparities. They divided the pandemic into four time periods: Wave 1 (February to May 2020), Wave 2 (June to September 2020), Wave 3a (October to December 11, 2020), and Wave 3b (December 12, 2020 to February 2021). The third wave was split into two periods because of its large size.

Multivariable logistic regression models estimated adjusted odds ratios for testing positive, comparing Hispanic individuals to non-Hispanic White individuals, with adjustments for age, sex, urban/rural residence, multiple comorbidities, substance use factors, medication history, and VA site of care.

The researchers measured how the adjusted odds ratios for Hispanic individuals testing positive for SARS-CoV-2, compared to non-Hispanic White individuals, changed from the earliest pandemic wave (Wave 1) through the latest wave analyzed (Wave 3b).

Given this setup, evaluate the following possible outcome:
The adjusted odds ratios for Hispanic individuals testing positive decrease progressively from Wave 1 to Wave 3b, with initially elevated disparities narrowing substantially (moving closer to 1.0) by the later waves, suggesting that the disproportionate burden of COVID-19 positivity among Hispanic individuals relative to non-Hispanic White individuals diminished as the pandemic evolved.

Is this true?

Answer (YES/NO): YES